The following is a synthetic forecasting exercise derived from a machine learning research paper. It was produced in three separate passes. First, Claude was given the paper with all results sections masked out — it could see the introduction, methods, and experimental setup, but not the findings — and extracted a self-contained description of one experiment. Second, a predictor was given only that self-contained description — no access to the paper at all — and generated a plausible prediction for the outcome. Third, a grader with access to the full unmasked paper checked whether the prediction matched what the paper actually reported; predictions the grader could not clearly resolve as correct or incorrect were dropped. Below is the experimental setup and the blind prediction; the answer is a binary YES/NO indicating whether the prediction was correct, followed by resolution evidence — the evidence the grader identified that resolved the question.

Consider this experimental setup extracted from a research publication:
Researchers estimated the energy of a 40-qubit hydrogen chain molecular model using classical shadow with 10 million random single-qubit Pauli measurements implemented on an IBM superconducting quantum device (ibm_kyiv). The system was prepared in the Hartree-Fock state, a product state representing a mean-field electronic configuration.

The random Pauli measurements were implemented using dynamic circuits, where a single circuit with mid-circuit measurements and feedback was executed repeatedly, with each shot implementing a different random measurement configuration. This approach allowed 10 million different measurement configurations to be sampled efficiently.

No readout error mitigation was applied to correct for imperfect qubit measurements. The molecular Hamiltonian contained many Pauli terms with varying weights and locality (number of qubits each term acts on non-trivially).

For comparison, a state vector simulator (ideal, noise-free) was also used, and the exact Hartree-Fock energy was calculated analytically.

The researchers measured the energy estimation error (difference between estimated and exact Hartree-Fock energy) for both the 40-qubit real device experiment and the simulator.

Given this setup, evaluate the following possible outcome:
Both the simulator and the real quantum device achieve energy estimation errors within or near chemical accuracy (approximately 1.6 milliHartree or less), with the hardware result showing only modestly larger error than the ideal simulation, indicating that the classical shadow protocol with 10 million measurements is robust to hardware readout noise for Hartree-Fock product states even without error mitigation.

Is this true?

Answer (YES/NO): NO